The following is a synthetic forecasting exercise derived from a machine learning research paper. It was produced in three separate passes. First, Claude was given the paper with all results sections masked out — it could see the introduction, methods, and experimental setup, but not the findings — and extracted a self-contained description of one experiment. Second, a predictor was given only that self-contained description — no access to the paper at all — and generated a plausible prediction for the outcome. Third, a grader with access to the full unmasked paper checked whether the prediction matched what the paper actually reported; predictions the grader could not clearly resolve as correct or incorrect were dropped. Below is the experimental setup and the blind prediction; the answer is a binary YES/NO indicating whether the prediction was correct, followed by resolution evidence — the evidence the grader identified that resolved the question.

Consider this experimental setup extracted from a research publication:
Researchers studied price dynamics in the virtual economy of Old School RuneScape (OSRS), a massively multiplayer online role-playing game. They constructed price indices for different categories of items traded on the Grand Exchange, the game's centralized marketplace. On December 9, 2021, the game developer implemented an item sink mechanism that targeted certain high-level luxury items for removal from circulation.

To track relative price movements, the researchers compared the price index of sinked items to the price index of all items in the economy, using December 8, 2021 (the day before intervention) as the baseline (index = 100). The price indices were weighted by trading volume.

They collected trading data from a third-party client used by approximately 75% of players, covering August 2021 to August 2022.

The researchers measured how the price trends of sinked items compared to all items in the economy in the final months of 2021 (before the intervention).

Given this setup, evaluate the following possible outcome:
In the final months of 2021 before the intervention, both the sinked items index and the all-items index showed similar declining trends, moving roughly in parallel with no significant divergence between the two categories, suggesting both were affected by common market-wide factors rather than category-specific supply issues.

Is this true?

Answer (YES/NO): NO